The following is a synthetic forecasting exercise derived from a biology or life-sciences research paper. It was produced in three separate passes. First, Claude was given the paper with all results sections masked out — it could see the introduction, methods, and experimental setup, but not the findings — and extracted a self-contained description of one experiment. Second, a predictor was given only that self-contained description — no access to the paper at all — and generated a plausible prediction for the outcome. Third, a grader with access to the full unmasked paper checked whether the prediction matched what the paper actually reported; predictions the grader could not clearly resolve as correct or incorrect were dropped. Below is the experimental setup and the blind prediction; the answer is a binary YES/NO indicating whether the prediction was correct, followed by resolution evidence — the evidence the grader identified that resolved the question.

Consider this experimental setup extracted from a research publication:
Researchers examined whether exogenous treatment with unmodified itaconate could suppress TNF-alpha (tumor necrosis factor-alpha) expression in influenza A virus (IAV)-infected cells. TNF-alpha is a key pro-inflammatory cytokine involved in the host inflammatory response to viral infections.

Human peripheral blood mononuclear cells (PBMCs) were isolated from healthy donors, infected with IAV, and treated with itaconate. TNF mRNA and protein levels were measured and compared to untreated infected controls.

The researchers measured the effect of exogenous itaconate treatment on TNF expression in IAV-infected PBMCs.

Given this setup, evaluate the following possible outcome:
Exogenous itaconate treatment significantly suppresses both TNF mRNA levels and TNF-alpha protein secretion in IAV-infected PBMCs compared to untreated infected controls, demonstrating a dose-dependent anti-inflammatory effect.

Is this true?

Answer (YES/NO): NO